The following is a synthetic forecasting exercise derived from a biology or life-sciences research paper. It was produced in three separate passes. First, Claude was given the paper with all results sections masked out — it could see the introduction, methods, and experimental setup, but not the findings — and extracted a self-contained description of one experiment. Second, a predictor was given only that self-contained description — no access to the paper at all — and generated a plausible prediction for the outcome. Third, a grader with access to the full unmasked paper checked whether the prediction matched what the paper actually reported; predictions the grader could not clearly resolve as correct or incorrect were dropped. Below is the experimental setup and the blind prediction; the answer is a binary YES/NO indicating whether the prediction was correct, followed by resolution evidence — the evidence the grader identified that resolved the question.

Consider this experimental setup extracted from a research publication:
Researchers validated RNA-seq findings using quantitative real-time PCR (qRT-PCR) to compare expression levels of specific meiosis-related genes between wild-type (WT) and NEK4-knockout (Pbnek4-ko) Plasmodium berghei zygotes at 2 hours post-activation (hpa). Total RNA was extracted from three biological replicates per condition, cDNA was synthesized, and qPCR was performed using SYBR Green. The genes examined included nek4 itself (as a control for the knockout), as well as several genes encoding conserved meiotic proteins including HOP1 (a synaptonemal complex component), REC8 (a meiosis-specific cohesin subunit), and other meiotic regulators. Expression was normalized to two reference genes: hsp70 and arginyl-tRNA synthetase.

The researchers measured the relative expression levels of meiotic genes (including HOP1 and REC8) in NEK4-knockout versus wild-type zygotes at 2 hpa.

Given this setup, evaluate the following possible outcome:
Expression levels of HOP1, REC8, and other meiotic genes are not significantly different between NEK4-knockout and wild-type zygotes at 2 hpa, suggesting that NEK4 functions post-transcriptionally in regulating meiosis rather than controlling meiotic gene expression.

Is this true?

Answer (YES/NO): NO